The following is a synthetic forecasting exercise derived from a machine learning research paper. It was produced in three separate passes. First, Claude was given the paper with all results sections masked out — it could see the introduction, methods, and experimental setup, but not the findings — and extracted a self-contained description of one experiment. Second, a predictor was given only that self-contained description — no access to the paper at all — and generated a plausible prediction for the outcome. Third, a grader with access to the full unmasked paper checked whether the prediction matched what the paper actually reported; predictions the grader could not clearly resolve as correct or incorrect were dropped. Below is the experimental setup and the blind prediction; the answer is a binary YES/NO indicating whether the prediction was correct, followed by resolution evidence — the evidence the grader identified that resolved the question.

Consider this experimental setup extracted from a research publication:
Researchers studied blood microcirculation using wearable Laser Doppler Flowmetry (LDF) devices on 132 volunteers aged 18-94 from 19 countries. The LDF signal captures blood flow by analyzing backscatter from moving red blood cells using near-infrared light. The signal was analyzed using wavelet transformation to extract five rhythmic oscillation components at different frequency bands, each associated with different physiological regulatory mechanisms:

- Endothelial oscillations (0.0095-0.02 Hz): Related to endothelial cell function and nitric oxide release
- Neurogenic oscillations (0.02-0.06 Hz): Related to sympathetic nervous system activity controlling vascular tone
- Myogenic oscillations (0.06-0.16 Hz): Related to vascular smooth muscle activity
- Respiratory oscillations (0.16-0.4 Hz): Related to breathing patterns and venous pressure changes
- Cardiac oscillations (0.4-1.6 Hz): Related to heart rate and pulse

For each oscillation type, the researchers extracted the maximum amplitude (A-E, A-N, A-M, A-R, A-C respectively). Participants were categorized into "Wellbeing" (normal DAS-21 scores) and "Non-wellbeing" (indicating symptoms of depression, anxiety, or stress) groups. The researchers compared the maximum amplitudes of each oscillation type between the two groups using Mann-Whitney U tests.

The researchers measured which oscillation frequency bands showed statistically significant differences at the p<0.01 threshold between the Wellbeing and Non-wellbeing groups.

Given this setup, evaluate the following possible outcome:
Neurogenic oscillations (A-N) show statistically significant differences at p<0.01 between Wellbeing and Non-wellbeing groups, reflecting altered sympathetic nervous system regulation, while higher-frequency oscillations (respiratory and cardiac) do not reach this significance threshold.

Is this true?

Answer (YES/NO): NO